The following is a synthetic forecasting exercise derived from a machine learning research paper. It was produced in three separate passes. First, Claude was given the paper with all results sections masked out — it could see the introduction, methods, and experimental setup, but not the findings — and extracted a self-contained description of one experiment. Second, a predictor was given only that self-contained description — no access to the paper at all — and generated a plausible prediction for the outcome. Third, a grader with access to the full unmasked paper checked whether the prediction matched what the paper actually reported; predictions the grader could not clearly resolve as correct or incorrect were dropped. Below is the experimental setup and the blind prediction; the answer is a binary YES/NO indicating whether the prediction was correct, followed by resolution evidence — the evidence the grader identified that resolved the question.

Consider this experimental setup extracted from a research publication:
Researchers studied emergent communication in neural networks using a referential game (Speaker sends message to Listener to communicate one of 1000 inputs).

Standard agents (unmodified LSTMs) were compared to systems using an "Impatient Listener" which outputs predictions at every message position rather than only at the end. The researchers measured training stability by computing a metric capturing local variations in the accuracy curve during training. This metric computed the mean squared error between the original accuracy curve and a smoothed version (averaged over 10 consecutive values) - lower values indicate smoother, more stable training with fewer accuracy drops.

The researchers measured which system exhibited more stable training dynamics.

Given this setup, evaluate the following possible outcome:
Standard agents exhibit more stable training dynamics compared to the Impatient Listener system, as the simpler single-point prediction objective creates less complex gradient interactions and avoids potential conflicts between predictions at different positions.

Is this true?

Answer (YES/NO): NO